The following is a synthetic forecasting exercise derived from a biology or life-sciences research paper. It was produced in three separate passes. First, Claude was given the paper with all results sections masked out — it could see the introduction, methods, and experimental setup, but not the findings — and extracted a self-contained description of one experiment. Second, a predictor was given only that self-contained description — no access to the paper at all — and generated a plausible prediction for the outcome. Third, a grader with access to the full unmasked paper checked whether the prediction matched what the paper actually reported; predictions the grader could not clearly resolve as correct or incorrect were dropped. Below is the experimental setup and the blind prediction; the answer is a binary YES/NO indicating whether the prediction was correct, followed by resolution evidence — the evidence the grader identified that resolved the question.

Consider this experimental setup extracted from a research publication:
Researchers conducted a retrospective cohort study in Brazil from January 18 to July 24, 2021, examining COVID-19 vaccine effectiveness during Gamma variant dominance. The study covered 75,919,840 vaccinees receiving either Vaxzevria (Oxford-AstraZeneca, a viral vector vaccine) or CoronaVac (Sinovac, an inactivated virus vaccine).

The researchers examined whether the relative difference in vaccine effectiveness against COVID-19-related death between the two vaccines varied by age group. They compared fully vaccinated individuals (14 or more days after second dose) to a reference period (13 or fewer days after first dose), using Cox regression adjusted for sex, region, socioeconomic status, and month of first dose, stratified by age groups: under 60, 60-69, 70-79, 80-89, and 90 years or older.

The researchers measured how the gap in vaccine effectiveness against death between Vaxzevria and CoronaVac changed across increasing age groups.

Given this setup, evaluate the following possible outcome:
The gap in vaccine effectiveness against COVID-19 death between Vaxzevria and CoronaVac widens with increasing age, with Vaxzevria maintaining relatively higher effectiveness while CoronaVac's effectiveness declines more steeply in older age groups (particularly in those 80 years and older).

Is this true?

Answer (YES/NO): YES